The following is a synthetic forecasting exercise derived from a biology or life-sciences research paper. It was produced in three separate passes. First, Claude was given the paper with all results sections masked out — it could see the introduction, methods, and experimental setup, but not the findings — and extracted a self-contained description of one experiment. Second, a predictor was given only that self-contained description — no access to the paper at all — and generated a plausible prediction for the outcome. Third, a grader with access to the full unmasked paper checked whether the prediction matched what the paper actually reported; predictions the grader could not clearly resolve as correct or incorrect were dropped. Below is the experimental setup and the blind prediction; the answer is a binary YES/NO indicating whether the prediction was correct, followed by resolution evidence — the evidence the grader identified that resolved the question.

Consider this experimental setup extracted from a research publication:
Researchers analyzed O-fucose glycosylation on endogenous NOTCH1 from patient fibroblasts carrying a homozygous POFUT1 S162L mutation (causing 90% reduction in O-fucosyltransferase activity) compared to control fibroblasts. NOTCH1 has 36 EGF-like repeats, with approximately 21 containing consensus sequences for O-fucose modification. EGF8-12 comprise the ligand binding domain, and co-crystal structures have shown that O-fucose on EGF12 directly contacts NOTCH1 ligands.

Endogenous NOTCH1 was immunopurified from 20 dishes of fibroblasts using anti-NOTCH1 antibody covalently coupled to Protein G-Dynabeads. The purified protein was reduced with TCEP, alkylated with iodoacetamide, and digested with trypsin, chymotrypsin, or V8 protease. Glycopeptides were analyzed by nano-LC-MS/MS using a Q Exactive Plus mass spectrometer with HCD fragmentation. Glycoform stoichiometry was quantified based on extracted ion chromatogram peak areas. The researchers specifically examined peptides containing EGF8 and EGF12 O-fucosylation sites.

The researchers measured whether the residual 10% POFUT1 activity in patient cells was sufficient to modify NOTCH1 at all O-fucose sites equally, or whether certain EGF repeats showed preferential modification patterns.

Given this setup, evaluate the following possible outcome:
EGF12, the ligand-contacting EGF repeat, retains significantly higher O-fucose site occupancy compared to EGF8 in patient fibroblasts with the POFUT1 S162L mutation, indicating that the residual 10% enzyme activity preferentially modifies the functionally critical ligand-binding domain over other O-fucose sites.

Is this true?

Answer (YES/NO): NO